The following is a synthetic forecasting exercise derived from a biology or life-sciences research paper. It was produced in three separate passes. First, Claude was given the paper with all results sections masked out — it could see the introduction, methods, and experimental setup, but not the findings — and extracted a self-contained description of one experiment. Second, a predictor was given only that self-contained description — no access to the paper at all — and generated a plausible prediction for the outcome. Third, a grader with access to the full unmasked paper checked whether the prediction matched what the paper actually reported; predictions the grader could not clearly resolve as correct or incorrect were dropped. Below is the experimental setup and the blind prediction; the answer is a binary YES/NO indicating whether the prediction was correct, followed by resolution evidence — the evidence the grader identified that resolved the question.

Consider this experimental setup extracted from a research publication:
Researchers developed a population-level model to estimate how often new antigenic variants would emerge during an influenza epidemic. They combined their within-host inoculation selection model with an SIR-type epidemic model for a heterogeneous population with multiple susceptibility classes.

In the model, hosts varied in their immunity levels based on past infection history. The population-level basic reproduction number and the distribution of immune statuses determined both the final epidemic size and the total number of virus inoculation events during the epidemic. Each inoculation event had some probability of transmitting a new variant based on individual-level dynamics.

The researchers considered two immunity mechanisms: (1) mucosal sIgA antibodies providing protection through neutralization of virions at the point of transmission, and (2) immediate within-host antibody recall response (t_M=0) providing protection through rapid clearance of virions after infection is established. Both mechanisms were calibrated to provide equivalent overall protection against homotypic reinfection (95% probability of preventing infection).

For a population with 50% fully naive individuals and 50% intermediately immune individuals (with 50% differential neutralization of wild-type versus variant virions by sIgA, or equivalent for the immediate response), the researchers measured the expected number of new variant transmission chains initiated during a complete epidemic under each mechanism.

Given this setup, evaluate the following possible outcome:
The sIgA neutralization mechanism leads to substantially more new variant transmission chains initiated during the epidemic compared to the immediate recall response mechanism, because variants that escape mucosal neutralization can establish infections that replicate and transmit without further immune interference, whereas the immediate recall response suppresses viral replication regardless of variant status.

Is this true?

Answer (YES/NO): NO